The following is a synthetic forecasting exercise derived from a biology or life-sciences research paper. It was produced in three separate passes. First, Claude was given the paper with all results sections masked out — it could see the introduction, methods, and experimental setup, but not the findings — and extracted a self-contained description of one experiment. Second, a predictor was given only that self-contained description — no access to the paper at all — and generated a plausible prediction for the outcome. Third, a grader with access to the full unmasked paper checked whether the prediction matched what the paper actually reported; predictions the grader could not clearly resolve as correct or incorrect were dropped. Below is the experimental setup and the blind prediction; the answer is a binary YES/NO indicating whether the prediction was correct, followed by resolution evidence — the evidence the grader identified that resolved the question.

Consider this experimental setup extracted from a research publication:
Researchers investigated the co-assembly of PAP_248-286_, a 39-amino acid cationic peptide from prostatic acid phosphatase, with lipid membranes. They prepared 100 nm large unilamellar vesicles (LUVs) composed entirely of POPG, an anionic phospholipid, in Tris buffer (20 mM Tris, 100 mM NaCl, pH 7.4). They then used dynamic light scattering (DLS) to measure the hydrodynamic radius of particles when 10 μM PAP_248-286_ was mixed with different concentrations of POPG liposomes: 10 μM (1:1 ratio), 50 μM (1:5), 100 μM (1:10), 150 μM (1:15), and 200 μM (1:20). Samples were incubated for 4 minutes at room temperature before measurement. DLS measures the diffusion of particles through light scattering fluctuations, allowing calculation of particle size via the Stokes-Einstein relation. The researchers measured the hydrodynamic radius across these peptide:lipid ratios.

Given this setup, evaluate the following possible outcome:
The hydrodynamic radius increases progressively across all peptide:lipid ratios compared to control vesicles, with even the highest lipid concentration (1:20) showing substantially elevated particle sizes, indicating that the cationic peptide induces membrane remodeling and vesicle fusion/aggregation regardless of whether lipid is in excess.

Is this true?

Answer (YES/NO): NO